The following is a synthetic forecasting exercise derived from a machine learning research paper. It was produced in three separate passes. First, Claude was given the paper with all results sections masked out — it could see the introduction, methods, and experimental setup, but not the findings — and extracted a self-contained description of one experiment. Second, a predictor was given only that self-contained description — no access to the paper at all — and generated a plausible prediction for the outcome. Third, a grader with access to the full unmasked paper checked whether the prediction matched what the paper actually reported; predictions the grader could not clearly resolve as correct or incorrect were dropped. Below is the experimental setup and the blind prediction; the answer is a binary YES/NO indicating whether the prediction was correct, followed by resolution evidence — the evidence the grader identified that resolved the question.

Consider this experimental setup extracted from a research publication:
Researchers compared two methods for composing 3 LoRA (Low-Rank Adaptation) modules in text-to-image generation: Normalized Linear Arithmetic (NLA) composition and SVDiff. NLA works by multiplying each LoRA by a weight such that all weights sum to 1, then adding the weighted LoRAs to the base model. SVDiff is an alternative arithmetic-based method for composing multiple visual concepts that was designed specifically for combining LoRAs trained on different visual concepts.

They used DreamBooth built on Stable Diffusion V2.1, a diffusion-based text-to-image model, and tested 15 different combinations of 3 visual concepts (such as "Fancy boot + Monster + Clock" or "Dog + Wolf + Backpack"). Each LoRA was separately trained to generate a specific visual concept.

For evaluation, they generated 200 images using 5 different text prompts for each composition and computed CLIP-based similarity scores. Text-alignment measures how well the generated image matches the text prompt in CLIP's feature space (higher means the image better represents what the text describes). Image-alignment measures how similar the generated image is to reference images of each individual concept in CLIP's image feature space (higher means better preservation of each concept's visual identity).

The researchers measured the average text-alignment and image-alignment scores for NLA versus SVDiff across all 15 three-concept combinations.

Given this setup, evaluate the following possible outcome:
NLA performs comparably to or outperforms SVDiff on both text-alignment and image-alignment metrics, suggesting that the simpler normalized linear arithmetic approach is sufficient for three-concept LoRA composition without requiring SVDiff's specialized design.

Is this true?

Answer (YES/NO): NO